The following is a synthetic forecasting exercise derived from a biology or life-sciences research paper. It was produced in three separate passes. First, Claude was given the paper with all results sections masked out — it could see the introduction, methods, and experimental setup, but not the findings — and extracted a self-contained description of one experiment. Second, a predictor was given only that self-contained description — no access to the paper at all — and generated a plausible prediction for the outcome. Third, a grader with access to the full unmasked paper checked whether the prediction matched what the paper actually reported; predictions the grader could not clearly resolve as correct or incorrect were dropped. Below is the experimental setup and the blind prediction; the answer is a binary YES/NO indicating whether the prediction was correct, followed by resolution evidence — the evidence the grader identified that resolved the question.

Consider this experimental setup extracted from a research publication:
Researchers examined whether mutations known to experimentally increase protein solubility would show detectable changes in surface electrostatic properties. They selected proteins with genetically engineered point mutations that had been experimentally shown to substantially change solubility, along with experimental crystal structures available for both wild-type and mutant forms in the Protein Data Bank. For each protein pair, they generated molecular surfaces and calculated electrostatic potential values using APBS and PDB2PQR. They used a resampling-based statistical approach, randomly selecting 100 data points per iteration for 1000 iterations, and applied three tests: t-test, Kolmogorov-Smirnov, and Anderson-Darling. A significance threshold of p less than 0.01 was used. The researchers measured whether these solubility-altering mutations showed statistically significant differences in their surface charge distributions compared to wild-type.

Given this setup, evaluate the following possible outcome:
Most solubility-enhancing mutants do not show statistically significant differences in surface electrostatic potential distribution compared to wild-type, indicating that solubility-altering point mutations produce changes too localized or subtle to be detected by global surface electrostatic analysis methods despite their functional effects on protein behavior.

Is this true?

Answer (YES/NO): NO